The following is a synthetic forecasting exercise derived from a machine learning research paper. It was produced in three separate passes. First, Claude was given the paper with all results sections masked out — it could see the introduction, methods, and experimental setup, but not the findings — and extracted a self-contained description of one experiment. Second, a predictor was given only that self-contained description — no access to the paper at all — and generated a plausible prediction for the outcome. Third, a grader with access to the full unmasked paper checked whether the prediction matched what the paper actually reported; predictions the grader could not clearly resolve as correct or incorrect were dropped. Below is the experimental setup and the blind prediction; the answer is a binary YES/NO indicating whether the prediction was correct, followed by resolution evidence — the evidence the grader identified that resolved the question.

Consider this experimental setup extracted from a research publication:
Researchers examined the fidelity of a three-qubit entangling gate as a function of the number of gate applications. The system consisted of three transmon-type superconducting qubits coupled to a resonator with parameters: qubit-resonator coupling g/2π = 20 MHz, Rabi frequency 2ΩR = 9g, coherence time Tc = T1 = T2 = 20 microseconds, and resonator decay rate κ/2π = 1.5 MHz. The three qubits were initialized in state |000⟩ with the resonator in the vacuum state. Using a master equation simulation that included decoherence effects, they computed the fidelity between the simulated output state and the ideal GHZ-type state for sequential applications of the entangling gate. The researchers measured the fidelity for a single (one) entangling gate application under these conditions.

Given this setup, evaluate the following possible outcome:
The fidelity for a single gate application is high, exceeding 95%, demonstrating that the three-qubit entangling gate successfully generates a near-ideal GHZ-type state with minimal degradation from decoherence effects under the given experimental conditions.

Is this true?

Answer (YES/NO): YES